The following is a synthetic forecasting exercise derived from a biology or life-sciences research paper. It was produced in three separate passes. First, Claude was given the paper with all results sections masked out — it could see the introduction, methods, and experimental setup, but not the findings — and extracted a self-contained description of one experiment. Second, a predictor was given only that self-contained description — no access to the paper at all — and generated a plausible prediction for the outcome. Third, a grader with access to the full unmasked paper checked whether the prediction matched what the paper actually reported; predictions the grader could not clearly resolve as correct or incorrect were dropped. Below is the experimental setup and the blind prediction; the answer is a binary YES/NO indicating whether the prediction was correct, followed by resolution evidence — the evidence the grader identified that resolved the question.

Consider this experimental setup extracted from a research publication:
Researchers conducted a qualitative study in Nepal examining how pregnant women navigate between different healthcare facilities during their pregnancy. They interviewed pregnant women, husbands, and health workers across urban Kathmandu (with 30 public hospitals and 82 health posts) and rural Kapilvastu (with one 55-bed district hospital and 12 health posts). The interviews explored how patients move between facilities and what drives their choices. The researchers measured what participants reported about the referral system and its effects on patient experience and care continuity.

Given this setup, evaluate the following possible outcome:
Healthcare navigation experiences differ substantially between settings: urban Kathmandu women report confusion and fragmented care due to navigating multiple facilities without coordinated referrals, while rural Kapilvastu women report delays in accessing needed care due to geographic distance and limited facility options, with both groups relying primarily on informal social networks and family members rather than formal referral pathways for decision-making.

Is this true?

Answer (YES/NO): NO